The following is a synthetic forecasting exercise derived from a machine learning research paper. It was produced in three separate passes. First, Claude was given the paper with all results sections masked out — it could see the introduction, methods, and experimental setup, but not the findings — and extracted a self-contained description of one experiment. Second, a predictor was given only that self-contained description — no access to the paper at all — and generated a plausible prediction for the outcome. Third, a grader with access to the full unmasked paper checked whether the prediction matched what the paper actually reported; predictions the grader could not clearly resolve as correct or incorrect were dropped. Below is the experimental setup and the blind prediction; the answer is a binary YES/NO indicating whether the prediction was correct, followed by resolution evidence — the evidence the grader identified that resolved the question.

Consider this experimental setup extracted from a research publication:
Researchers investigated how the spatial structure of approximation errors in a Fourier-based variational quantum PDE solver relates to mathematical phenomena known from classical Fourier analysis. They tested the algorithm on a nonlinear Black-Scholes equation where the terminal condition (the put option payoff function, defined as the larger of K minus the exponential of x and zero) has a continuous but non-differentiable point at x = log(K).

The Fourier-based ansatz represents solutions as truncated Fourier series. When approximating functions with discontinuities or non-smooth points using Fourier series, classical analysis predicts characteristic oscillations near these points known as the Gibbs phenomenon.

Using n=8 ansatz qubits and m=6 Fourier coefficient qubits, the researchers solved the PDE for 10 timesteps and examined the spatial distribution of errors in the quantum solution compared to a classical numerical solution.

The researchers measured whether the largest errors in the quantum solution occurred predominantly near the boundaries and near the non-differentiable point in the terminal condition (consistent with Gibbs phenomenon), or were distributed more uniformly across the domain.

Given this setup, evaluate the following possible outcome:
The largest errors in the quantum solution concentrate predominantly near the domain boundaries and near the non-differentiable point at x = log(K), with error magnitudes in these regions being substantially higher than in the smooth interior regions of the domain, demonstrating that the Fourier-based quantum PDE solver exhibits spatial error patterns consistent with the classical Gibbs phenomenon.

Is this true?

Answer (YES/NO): YES